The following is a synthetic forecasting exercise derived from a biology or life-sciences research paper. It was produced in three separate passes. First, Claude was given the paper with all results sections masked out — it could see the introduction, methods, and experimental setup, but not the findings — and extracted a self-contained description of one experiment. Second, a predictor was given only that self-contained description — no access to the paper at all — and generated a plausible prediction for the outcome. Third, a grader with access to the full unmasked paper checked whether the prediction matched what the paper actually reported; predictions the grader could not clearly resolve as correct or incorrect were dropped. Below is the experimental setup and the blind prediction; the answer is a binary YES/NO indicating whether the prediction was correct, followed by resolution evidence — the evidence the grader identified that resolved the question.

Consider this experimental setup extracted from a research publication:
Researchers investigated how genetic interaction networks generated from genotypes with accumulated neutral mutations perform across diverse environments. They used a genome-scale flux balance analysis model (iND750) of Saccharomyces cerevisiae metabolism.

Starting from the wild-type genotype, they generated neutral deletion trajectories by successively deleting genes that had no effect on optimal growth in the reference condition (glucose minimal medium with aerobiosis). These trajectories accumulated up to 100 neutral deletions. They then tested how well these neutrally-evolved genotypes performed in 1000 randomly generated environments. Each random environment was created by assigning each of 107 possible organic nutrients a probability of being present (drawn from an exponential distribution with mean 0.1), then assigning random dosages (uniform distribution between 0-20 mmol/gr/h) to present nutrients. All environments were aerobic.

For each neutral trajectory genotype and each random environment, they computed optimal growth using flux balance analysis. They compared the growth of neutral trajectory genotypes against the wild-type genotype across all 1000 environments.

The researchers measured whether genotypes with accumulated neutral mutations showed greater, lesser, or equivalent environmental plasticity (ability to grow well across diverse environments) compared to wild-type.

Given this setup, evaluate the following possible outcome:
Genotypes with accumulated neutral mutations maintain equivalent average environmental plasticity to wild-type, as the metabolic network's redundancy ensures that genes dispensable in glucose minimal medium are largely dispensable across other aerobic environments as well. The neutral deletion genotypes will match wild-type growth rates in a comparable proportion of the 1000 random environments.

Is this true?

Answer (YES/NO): NO